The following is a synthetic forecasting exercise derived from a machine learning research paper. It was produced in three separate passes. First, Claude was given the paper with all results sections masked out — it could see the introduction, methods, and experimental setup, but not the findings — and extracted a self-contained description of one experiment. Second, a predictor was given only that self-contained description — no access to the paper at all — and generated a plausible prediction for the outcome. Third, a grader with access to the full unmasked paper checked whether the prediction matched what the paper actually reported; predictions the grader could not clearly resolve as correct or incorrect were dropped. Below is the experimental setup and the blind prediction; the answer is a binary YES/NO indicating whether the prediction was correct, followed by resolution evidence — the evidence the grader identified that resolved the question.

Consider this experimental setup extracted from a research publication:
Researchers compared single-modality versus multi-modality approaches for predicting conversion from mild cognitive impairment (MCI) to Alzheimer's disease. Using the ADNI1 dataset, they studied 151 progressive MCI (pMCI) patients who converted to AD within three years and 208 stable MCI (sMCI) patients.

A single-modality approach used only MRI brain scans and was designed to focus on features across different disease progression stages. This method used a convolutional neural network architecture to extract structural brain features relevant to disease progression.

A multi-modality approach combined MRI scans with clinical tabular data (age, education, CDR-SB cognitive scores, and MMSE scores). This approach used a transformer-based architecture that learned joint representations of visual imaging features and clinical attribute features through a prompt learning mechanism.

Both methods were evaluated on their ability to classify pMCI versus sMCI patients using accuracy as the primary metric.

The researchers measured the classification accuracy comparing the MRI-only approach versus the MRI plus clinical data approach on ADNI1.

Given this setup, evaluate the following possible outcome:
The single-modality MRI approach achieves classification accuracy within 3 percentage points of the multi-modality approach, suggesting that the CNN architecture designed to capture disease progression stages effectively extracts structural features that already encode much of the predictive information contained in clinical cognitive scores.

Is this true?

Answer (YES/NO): YES